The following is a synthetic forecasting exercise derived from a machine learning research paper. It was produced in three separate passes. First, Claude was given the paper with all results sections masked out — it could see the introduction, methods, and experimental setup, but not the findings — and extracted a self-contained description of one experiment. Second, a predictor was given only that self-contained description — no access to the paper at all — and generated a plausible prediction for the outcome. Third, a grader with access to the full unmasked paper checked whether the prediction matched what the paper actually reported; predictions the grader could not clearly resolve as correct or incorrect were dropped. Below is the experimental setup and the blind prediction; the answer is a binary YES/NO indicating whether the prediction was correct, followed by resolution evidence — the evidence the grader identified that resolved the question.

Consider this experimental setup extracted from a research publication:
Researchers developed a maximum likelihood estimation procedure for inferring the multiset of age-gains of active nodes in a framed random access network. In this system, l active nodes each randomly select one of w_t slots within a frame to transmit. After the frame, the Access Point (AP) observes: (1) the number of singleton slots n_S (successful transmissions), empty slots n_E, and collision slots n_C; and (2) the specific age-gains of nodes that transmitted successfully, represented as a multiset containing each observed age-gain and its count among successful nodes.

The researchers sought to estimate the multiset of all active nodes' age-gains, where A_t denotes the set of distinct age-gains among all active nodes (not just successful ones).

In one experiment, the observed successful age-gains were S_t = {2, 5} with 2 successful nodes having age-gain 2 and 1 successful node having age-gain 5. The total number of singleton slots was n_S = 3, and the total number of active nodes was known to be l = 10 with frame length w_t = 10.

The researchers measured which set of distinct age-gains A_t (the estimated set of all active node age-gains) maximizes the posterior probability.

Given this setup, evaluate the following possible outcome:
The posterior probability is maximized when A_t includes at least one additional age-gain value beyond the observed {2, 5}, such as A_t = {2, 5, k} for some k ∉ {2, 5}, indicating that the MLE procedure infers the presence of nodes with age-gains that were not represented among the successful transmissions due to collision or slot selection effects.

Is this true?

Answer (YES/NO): NO